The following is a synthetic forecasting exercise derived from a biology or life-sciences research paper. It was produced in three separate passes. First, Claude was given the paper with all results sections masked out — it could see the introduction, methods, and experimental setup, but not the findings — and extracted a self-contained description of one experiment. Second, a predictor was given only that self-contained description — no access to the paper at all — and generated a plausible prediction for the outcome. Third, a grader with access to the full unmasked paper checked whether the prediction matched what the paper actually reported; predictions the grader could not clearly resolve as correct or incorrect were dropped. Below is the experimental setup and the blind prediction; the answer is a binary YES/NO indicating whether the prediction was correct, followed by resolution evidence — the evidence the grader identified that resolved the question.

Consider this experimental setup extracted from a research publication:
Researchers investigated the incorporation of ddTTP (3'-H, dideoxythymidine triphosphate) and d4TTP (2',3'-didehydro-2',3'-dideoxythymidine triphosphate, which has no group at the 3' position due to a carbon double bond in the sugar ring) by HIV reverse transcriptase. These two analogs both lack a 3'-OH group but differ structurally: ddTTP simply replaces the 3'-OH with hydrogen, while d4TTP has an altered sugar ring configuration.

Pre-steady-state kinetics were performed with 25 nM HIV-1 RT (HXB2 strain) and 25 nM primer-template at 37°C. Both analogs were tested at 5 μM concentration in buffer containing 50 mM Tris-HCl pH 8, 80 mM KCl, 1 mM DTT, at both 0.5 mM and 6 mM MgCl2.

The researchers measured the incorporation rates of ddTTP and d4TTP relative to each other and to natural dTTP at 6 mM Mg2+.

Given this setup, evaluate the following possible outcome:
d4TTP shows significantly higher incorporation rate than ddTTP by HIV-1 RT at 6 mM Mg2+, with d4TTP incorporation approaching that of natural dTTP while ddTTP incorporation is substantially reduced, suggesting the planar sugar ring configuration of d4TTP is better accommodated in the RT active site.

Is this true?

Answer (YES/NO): NO